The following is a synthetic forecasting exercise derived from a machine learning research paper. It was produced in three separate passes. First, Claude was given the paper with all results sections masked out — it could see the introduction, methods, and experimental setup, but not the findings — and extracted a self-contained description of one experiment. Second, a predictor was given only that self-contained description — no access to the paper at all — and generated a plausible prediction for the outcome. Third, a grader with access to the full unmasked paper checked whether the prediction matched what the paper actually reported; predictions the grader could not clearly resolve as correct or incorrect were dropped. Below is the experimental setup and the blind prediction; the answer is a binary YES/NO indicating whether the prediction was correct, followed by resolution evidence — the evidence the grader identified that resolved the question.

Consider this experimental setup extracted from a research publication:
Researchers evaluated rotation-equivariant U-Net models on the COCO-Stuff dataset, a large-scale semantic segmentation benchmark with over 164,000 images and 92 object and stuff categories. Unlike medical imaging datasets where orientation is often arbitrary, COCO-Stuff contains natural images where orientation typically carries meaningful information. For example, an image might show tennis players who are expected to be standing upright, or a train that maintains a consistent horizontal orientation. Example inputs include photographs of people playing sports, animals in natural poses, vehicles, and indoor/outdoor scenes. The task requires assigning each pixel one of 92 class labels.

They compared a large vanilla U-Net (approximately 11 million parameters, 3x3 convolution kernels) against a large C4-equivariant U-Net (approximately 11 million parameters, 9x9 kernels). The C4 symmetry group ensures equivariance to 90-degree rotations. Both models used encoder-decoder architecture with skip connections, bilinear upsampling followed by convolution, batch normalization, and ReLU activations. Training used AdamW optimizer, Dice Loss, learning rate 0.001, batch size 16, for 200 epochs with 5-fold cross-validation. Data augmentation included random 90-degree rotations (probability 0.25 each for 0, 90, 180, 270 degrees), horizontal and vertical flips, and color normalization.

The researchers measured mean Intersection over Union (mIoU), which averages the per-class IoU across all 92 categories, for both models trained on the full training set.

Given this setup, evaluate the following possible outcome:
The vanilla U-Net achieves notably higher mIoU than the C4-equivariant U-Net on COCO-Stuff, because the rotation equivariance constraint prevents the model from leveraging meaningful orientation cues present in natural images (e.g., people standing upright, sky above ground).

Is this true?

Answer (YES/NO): NO